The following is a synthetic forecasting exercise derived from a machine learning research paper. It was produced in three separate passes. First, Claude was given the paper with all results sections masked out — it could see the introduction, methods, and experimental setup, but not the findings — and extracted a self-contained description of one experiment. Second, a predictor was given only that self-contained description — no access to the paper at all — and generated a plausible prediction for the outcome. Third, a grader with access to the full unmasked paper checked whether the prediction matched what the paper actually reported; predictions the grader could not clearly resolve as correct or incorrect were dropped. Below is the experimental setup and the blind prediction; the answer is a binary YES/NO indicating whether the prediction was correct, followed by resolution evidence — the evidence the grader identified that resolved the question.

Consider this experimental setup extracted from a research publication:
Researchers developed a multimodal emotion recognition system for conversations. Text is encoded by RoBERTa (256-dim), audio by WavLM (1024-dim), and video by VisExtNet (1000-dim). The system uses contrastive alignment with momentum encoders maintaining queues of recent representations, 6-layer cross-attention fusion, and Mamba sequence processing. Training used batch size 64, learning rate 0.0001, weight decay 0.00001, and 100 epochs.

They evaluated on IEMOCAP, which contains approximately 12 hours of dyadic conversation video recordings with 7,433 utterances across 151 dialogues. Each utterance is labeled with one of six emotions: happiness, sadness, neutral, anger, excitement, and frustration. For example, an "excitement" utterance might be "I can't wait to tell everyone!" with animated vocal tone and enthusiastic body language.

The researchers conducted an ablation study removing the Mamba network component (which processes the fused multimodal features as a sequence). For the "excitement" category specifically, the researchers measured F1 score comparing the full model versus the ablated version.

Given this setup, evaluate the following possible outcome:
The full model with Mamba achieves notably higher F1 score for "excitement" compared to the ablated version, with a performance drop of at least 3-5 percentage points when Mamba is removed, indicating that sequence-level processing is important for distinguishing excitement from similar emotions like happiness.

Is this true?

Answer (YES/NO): YES